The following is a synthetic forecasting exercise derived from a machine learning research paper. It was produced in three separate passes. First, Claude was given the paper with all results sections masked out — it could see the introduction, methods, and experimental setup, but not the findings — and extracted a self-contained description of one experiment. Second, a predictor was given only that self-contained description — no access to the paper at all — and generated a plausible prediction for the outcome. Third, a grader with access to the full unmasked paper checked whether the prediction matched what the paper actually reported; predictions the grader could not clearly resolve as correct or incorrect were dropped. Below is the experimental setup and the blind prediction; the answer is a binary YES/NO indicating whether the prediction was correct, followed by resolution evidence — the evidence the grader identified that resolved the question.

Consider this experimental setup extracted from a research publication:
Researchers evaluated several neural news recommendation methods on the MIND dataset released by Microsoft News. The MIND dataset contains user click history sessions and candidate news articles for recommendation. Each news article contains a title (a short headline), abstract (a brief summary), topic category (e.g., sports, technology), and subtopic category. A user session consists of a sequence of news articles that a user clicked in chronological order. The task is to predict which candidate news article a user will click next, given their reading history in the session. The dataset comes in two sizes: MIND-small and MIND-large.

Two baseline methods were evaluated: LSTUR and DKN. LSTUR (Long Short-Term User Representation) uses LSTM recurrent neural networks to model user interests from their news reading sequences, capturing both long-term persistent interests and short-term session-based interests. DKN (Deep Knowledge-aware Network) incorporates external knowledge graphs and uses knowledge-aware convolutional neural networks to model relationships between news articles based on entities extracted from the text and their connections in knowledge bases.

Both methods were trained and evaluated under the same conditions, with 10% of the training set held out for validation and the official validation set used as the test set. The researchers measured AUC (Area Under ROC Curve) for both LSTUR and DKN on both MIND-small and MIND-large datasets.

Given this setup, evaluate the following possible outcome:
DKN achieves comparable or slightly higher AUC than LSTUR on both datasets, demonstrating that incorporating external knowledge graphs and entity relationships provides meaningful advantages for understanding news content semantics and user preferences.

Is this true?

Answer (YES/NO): NO